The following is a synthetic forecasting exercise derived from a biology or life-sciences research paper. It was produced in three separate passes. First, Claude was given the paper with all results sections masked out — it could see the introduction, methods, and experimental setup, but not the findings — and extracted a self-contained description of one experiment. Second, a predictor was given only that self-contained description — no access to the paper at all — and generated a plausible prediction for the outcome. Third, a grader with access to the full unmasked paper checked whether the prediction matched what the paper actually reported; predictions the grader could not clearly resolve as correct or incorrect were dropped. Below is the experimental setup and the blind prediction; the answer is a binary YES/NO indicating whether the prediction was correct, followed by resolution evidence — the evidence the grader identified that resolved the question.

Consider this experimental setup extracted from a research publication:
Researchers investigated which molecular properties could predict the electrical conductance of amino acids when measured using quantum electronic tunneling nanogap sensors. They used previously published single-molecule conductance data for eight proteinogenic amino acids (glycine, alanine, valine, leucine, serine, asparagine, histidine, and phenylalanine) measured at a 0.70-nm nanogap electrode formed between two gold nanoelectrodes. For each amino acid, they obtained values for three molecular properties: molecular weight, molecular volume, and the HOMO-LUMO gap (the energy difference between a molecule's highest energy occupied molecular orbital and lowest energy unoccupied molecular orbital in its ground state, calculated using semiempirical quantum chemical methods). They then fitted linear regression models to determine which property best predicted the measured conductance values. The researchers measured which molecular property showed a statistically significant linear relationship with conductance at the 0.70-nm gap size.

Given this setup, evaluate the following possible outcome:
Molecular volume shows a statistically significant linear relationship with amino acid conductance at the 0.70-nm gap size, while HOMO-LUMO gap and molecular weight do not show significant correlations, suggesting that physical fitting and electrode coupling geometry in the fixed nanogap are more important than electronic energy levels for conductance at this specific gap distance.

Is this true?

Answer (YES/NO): NO